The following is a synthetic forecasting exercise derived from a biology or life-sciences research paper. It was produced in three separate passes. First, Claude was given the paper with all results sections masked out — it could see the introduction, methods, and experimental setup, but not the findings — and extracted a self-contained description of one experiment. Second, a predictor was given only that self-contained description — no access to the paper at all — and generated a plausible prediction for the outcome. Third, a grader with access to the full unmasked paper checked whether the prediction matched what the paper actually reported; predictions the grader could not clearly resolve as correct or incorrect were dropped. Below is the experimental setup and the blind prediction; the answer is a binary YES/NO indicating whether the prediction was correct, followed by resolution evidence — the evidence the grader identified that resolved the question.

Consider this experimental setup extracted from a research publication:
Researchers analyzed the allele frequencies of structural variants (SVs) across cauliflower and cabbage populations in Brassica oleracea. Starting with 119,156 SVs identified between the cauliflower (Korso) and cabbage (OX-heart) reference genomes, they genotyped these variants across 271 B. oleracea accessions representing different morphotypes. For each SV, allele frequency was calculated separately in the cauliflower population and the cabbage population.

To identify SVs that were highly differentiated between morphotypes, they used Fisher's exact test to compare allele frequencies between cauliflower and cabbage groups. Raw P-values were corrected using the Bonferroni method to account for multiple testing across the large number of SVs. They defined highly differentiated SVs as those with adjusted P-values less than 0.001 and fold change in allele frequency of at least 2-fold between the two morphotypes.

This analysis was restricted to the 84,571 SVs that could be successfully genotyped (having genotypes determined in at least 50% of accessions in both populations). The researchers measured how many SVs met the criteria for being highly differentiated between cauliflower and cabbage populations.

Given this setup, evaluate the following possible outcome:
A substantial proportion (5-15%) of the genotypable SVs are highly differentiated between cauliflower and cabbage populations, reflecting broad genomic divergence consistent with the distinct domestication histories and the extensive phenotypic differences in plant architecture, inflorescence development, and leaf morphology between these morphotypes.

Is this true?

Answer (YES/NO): NO